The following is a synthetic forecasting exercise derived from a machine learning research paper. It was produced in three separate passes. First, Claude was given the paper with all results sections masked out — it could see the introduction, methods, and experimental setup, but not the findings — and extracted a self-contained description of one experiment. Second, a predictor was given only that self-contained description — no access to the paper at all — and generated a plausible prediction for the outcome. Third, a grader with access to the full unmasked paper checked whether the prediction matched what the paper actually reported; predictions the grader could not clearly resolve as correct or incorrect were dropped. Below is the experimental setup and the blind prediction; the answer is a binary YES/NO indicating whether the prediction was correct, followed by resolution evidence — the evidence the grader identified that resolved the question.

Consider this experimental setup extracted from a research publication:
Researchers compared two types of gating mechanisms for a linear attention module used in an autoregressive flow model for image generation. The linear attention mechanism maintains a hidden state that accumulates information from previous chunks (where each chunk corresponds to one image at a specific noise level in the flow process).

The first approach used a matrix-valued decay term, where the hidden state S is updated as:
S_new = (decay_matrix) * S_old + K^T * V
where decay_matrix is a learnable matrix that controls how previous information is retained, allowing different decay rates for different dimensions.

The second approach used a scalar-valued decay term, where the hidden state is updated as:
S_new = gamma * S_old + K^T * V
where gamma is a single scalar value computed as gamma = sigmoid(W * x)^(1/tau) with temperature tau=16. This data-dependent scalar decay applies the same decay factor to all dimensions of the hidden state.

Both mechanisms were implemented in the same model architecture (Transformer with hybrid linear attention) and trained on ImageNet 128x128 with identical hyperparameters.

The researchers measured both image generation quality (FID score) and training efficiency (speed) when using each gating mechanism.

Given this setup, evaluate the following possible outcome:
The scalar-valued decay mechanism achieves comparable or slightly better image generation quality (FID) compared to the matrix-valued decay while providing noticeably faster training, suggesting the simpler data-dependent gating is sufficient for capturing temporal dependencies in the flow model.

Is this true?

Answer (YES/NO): YES